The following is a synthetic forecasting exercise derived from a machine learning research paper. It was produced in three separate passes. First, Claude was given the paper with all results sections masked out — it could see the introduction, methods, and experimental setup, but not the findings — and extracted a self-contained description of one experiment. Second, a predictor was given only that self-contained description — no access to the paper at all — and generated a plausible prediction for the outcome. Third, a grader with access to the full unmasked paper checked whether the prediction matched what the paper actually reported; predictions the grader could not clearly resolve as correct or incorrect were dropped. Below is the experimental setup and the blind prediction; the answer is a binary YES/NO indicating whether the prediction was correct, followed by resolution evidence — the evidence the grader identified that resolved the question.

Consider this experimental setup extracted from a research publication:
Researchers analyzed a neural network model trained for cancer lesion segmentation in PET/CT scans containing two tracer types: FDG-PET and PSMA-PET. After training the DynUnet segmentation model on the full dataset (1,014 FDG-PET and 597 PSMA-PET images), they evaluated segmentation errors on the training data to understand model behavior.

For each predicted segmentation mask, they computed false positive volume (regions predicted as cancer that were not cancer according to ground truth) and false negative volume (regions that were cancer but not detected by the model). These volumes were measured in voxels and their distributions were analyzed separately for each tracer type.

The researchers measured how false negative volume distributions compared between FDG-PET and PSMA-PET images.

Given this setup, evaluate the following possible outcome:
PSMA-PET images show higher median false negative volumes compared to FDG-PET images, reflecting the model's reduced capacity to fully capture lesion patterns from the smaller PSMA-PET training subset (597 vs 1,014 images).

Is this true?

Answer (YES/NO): NO